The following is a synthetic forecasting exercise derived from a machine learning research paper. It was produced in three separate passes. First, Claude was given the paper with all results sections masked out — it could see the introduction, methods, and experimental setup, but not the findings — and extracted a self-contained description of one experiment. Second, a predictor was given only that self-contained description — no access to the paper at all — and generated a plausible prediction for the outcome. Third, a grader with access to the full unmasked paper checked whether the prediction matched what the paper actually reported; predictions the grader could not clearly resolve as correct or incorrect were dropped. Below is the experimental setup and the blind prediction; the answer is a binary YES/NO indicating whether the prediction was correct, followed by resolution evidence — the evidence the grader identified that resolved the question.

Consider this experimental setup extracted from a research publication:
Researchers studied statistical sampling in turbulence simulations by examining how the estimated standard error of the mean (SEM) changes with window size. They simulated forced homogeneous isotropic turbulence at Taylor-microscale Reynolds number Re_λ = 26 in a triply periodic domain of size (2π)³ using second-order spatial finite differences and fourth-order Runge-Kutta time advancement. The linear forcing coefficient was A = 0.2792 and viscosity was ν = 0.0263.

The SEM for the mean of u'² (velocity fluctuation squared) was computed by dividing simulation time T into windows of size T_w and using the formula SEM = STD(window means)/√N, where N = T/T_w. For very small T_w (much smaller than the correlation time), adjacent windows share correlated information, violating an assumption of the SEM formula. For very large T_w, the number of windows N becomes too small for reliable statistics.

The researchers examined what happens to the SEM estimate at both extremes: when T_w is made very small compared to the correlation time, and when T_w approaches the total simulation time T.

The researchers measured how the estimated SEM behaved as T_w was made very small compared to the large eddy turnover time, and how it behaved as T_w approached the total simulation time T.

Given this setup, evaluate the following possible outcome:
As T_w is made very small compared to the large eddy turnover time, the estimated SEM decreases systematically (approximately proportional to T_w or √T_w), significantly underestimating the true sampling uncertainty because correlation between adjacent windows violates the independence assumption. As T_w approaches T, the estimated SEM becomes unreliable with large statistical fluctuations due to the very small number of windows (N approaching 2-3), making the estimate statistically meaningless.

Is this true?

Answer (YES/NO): YES